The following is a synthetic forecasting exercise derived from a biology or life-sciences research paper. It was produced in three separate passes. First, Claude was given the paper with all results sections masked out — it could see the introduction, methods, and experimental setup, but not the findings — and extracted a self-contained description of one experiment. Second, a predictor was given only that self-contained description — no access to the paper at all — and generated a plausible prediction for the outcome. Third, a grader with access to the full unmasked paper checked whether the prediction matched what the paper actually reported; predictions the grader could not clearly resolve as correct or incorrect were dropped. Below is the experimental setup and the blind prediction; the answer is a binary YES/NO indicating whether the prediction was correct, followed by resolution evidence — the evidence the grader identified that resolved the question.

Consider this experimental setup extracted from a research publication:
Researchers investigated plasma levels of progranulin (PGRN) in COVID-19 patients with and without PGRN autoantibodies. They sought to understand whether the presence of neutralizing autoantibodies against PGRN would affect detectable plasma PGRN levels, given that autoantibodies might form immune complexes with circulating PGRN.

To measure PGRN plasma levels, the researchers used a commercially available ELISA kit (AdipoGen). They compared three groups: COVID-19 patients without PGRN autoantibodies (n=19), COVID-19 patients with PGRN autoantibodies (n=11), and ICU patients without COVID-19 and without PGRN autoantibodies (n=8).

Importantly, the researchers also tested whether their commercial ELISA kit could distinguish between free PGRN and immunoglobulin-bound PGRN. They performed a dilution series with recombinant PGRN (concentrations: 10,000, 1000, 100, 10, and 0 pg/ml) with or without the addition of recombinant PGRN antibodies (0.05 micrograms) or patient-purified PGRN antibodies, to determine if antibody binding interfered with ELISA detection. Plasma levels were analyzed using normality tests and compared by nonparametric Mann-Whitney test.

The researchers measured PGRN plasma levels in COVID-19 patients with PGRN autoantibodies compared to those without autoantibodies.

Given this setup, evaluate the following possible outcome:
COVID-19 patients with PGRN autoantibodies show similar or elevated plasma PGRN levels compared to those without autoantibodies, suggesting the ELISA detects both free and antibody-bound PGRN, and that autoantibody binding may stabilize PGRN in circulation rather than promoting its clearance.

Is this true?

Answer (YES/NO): NO